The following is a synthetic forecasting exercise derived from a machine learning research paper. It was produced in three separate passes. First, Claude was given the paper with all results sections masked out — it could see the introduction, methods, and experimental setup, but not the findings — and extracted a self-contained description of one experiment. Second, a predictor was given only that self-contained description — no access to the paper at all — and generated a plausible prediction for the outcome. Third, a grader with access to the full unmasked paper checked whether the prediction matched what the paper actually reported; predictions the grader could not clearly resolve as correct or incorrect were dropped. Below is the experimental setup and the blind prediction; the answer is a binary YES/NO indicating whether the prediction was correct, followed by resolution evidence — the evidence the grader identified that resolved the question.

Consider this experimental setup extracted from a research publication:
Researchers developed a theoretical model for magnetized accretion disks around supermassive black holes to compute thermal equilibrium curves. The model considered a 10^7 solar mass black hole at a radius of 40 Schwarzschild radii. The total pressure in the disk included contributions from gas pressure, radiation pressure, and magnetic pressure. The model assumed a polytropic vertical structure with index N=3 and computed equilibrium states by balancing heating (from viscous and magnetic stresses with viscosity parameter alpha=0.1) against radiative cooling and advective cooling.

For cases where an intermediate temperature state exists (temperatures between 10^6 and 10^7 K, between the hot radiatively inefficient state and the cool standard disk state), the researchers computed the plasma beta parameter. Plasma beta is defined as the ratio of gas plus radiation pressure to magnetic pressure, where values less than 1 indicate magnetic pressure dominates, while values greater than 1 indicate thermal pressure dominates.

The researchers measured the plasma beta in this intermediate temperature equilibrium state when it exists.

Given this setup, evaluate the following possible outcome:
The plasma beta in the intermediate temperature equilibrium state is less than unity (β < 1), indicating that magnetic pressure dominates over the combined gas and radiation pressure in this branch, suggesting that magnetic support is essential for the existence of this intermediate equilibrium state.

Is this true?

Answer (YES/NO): YES